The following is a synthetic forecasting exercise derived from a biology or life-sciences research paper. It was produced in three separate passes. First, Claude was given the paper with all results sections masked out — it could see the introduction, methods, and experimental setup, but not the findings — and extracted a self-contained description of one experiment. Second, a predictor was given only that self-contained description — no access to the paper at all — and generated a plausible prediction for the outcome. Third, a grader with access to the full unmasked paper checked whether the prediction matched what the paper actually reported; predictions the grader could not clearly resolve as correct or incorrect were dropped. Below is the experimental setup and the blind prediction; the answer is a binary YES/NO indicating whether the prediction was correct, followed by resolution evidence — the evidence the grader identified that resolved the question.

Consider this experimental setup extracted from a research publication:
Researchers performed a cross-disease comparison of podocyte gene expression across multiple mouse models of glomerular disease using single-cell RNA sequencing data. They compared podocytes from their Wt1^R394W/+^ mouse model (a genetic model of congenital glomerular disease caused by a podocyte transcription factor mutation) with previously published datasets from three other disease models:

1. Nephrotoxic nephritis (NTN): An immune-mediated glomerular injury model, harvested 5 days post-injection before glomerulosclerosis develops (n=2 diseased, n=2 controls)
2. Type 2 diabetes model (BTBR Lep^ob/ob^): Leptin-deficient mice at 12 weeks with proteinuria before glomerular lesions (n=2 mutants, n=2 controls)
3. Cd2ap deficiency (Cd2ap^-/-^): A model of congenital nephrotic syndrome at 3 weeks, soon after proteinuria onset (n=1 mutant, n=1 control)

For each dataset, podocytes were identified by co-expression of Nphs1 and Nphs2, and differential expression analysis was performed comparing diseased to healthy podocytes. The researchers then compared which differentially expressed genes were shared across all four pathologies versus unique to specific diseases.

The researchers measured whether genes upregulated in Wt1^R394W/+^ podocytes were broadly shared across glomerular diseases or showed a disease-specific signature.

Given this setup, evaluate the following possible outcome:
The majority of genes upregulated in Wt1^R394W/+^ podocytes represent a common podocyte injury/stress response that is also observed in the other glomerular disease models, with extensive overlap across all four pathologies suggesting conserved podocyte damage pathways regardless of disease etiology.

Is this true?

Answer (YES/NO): NO